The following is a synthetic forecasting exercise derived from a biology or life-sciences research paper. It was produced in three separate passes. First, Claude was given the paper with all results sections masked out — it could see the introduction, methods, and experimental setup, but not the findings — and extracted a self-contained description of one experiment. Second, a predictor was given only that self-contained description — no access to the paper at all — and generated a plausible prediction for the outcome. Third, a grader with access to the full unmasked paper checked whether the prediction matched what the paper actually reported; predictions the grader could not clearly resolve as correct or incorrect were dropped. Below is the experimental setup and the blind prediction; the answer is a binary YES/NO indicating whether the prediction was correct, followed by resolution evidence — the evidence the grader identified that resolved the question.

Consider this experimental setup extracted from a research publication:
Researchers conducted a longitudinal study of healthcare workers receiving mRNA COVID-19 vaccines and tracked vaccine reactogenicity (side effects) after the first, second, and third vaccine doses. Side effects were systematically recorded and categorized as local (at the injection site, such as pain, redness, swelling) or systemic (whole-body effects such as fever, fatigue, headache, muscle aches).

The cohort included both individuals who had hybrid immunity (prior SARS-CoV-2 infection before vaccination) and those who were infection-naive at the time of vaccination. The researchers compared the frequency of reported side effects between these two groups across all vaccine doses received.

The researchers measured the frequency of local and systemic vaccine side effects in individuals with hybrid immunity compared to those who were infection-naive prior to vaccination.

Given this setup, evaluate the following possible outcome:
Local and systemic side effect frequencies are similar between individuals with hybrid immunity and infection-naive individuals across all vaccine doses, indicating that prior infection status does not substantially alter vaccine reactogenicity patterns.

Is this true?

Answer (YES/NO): NO